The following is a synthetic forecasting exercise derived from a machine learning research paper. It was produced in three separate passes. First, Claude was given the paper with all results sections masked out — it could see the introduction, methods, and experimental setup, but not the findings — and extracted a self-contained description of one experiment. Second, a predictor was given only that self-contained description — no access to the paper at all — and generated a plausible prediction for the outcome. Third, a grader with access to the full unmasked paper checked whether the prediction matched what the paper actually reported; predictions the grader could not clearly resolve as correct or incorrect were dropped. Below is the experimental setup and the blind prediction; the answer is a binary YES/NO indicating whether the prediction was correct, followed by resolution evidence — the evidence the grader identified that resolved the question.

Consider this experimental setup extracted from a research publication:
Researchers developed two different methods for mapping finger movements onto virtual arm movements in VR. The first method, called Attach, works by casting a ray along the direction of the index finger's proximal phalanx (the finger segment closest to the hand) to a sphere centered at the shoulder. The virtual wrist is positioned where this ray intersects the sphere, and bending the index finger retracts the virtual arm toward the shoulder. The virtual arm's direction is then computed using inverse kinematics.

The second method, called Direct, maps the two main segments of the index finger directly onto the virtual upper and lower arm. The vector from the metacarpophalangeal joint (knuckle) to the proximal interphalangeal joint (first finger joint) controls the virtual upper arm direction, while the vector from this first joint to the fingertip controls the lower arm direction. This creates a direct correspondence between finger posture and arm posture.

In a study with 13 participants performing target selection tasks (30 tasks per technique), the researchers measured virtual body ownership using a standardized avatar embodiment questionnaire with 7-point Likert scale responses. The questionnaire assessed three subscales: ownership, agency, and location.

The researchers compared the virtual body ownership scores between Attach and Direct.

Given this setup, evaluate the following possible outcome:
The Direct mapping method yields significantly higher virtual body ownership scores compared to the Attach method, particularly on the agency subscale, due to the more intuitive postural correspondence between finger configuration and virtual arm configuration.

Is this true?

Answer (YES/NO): NO